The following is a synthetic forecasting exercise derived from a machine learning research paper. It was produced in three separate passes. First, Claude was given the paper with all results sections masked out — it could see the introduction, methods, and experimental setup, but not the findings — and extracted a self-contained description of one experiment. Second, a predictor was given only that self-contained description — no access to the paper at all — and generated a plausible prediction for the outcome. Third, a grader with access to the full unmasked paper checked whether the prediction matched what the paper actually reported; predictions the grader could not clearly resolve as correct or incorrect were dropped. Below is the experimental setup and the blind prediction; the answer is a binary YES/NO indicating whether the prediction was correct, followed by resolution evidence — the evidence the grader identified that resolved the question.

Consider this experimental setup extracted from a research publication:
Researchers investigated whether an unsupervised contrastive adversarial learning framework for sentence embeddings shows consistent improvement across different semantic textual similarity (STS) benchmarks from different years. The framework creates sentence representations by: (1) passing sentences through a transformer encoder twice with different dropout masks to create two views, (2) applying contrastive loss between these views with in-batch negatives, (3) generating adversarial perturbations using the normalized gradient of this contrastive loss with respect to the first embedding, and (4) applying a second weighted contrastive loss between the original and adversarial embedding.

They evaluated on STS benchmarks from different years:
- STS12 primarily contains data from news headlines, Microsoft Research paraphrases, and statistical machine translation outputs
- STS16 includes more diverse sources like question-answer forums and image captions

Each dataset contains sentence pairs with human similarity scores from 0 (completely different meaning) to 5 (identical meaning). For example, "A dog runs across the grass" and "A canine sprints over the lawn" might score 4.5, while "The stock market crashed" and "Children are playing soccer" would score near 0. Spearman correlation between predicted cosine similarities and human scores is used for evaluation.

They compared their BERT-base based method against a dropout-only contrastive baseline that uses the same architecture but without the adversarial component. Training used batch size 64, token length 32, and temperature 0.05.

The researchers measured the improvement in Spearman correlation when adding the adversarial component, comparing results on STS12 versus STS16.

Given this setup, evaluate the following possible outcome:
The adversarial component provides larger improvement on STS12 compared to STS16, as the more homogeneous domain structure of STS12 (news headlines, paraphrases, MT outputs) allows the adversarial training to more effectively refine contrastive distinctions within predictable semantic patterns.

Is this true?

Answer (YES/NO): YES